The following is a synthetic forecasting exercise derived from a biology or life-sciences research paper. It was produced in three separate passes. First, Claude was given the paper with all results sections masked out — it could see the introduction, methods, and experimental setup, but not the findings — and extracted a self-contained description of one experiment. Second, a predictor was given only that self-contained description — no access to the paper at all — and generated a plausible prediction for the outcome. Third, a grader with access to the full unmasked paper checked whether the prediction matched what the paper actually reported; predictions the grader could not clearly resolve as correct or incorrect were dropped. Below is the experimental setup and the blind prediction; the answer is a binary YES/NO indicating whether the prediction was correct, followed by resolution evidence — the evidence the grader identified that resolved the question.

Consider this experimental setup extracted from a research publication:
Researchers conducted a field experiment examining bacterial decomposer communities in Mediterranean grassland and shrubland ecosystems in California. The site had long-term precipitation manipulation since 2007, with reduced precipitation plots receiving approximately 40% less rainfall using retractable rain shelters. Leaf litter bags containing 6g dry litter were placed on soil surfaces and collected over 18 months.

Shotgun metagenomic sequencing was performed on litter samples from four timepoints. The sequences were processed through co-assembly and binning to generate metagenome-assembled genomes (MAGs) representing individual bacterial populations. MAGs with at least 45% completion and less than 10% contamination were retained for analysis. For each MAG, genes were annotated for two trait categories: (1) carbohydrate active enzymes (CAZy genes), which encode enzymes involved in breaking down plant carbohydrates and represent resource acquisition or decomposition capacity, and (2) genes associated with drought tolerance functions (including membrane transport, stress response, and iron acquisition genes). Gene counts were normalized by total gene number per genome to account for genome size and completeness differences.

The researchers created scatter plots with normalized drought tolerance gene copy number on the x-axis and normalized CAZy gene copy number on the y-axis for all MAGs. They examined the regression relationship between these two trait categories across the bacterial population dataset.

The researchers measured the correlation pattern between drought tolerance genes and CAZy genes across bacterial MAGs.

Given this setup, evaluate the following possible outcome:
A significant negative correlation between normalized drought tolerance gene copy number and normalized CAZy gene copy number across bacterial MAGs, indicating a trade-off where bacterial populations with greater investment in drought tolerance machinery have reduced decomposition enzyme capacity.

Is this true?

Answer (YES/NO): YES